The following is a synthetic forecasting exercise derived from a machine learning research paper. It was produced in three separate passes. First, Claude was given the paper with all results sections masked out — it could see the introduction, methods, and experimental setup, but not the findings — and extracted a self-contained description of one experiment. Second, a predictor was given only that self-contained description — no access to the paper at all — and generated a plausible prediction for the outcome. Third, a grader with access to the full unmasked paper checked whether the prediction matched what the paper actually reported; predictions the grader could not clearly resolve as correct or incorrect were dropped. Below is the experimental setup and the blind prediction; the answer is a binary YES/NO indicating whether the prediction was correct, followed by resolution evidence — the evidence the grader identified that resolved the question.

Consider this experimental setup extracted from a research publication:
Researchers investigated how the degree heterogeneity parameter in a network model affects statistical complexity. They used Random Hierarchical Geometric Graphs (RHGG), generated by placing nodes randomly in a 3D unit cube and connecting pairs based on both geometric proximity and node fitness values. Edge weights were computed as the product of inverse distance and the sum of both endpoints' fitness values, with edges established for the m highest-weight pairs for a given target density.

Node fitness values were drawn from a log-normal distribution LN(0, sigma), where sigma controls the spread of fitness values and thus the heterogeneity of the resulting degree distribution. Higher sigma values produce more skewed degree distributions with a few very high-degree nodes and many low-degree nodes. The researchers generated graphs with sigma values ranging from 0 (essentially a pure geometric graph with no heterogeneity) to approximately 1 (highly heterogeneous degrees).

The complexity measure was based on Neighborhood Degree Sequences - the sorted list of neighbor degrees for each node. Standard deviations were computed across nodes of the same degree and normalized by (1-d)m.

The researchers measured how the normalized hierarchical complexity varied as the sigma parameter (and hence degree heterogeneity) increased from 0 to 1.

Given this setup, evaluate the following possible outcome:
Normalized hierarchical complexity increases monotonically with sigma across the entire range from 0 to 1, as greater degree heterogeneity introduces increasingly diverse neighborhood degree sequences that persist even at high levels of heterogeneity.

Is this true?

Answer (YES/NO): NO